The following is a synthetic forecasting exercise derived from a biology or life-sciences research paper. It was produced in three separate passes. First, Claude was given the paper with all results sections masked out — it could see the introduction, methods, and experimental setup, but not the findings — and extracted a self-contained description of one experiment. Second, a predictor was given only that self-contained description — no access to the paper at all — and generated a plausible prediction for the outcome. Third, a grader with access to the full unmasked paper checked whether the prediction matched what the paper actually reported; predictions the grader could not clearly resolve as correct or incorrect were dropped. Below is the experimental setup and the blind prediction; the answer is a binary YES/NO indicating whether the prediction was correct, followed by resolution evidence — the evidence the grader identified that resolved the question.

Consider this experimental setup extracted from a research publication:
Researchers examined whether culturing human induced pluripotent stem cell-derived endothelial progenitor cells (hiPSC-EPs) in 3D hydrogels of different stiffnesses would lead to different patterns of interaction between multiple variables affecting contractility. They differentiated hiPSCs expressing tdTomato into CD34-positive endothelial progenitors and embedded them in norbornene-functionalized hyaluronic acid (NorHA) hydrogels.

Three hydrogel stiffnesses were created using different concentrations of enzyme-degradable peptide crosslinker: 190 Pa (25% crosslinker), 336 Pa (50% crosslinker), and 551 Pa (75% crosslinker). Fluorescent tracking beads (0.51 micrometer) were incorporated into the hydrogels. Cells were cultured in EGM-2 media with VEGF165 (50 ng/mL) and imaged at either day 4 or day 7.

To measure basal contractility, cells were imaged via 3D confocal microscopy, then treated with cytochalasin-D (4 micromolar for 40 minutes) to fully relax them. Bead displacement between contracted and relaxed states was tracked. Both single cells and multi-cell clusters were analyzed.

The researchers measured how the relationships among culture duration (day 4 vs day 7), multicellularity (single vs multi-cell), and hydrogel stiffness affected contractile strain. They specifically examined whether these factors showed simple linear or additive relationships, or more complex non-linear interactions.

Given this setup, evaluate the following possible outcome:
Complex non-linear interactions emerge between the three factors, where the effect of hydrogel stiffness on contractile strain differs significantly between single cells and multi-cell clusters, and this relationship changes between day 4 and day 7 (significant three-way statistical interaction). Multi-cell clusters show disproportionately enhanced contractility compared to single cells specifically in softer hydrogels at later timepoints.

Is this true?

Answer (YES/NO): YES